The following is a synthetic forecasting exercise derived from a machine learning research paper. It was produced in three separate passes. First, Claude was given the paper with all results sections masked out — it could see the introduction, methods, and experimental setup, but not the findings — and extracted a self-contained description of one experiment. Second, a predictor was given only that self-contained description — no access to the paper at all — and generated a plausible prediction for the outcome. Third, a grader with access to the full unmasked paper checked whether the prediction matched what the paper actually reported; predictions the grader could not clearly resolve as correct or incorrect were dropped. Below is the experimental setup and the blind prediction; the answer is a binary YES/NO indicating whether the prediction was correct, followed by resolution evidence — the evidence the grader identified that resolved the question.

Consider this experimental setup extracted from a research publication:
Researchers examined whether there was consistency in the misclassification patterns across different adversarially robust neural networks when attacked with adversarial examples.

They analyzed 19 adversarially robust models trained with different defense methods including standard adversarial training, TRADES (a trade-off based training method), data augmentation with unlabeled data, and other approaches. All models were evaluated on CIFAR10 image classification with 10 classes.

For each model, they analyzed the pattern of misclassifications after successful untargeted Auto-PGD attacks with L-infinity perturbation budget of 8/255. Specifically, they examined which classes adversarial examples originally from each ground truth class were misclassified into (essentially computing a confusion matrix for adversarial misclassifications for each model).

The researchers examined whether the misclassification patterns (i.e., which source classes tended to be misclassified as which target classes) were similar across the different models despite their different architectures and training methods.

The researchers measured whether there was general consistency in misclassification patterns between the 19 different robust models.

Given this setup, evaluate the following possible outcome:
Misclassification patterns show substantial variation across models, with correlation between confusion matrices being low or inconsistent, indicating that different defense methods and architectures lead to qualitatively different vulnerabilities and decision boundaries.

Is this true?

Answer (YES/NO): NO